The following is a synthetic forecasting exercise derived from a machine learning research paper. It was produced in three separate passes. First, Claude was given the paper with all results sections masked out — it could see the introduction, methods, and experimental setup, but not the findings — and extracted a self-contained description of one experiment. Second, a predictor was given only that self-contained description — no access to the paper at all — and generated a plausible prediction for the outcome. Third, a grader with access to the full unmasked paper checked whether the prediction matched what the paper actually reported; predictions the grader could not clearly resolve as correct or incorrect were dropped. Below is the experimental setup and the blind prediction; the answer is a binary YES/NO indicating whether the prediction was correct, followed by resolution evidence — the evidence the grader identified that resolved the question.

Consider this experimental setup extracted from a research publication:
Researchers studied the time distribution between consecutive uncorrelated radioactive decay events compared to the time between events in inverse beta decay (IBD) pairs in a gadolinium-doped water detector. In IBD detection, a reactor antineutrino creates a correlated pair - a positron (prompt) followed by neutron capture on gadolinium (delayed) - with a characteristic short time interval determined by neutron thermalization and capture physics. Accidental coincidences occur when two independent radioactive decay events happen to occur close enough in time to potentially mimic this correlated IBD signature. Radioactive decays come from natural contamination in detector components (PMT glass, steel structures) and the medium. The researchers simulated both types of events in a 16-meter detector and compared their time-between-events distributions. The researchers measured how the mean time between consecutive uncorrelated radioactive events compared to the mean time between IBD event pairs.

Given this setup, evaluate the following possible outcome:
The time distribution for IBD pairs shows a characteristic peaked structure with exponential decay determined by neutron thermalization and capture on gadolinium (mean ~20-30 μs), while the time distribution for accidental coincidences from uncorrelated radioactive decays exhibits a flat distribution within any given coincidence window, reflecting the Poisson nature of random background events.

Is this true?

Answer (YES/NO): NO